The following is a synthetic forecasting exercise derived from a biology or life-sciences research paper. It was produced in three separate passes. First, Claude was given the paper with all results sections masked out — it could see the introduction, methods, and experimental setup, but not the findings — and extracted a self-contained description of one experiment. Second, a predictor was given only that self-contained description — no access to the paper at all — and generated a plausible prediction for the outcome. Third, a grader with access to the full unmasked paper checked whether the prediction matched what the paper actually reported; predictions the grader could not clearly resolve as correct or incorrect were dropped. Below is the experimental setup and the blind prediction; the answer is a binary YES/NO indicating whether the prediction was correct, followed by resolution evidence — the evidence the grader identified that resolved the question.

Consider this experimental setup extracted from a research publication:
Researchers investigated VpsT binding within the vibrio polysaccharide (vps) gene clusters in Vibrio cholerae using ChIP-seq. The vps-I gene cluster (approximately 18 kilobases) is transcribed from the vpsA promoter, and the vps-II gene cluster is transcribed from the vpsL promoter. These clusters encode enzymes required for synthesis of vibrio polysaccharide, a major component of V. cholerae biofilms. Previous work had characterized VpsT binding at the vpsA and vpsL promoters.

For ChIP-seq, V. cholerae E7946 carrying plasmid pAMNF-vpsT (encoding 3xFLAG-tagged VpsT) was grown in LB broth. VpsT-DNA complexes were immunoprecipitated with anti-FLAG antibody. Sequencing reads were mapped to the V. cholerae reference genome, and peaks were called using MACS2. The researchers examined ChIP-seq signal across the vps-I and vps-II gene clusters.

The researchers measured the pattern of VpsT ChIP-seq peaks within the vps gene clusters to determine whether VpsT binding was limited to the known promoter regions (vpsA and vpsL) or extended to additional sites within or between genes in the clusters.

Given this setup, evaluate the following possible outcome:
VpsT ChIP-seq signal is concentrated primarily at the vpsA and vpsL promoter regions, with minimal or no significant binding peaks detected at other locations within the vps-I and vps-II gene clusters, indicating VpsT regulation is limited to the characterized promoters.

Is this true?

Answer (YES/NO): YES